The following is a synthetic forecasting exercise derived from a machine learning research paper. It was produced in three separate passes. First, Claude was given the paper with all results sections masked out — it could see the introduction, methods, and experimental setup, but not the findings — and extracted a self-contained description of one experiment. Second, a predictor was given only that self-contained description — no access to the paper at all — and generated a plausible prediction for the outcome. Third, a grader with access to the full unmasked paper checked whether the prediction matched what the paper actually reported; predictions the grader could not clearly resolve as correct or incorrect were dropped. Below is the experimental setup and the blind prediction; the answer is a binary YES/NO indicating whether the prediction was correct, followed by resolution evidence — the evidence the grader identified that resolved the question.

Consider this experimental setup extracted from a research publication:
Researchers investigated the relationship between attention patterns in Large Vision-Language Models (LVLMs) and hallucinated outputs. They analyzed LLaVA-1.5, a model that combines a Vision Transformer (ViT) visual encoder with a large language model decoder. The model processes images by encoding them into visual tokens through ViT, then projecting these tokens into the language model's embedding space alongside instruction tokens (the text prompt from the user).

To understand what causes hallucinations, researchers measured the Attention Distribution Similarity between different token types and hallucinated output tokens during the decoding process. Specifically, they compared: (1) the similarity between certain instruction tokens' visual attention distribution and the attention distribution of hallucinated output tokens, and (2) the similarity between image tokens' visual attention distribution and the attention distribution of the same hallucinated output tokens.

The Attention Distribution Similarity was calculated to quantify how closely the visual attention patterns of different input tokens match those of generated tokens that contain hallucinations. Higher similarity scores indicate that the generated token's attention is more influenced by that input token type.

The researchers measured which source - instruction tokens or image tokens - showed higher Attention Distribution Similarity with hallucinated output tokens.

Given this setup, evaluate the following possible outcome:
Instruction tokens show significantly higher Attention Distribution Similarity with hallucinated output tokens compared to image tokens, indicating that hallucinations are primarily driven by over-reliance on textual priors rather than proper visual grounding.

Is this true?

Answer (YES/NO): NO